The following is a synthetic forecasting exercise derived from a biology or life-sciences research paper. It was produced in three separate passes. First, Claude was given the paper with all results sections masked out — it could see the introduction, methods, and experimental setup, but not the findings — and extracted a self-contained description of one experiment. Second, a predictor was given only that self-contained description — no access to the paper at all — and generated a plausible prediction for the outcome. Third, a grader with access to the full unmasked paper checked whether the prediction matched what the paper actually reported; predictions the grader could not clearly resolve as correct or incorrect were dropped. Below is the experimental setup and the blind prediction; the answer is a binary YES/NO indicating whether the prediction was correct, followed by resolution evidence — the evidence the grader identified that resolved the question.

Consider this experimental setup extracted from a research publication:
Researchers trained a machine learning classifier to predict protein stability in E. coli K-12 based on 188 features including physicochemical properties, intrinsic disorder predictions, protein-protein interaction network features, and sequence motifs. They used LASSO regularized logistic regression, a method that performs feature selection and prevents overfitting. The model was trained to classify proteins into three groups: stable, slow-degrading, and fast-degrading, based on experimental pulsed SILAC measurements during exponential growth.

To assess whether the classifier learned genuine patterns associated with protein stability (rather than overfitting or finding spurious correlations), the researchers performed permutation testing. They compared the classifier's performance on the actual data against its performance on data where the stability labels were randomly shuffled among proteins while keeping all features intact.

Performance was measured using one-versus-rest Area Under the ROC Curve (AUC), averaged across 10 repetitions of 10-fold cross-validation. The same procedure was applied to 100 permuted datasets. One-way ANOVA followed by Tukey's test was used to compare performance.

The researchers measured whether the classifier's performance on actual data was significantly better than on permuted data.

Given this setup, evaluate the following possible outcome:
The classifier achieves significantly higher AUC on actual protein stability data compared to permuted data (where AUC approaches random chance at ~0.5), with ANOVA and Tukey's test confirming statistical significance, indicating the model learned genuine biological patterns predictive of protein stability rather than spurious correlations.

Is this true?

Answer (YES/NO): YES